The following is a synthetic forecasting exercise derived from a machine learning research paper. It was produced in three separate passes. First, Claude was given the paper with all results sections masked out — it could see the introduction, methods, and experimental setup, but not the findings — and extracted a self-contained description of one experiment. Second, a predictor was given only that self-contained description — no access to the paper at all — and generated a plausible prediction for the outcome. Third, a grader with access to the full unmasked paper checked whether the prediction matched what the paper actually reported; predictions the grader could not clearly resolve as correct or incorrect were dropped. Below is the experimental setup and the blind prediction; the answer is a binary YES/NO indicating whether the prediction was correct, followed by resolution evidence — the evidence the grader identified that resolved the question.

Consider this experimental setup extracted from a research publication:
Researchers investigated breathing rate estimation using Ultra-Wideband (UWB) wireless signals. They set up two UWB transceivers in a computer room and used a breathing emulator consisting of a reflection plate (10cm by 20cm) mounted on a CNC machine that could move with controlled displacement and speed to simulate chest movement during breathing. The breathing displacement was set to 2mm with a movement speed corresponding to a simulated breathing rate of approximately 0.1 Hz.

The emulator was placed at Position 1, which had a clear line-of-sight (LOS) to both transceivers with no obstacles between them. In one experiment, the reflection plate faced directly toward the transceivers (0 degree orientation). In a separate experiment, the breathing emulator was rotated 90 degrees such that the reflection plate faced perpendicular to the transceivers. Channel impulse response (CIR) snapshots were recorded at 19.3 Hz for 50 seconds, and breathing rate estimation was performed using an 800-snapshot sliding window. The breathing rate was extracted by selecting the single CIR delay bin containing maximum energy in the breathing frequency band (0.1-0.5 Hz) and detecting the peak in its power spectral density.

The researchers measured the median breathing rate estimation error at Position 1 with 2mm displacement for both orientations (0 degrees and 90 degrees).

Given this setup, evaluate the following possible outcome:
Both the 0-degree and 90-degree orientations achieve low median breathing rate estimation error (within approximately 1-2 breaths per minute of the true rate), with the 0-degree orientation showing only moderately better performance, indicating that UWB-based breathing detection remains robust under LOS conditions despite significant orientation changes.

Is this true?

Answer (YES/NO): NO